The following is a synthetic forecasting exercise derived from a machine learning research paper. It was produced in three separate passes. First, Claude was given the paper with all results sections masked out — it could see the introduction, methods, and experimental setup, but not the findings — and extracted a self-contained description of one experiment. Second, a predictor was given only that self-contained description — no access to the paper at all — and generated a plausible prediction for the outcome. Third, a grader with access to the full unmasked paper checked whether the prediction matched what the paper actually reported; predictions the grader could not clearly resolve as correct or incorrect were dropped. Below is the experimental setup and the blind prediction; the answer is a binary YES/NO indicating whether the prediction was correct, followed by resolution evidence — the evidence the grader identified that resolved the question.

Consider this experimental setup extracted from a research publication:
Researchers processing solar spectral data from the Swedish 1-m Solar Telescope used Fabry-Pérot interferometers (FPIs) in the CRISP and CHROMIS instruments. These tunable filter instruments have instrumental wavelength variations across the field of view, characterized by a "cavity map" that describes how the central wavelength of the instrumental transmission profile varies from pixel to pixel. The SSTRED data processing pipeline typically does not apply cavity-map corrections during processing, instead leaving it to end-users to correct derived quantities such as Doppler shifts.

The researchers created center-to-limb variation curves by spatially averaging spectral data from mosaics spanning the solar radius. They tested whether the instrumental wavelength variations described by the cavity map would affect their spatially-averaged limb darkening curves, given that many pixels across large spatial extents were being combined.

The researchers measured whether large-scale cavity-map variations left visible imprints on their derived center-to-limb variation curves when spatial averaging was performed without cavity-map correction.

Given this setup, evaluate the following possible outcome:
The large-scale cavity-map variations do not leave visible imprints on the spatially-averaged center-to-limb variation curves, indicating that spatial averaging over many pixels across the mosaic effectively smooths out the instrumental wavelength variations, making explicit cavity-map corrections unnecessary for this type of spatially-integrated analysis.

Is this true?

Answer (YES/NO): NO